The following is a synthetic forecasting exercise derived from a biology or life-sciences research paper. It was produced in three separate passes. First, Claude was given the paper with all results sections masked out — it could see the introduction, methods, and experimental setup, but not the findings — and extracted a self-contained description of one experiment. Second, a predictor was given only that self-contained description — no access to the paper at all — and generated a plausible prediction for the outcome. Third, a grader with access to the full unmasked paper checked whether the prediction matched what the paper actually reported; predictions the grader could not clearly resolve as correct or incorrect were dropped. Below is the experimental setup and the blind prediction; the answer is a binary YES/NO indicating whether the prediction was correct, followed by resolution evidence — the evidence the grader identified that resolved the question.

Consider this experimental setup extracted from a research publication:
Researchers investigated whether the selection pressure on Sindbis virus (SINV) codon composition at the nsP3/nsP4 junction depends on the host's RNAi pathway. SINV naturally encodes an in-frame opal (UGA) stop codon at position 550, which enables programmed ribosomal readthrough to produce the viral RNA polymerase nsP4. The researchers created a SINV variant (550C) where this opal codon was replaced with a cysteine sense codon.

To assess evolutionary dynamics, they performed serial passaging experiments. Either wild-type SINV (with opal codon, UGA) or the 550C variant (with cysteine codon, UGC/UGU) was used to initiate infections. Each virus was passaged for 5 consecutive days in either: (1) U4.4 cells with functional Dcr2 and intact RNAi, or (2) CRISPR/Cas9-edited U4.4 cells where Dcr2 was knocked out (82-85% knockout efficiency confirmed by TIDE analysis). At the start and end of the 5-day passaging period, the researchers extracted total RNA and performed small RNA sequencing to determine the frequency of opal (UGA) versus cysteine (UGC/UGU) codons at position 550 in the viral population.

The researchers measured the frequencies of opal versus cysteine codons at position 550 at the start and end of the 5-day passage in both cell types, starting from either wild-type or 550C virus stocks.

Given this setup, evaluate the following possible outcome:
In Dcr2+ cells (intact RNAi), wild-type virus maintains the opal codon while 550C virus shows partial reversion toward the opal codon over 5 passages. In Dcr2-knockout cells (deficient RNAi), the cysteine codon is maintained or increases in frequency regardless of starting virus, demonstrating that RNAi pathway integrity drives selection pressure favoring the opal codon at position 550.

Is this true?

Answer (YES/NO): NO